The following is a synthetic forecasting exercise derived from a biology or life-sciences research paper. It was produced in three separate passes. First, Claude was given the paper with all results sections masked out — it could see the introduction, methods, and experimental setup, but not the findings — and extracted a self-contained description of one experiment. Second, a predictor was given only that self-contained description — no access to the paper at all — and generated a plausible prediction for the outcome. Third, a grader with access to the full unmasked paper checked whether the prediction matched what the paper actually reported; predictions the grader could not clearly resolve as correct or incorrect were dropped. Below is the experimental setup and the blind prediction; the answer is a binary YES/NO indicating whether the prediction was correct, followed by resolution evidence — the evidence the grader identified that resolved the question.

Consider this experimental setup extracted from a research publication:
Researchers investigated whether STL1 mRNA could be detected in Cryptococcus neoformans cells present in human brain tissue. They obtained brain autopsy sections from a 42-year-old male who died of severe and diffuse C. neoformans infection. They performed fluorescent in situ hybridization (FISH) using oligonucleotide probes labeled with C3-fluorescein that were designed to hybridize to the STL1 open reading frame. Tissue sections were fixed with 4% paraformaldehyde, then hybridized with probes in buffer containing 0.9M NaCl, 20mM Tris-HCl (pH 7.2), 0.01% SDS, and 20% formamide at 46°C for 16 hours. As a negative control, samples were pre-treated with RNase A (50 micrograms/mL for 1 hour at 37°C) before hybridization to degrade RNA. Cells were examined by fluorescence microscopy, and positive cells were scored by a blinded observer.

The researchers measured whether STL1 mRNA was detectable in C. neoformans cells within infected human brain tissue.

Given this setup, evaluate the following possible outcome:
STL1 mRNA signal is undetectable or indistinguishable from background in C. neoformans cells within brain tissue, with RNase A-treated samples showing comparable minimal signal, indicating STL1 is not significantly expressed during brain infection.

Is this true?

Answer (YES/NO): NO